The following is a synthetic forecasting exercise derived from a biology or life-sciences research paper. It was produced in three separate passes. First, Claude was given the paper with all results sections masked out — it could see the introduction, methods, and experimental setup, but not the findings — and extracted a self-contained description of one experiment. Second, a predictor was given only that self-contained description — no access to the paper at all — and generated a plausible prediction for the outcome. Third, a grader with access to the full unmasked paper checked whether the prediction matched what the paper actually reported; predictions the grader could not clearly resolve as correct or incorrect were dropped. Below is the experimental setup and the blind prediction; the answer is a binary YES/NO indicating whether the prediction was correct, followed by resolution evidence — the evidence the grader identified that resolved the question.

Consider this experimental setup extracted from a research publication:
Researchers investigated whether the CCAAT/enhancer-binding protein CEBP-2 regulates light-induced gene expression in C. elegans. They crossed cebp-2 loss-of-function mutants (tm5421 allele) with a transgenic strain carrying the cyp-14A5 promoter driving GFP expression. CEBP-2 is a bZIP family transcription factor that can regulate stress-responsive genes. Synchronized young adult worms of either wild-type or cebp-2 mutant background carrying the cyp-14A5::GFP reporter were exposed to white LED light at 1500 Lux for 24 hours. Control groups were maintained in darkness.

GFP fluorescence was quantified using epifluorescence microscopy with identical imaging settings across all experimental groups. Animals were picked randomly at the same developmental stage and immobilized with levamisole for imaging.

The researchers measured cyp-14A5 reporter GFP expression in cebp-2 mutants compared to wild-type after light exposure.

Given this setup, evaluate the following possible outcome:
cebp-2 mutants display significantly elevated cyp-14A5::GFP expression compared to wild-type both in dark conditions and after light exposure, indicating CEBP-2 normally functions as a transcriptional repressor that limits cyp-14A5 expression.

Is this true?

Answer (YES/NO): NO